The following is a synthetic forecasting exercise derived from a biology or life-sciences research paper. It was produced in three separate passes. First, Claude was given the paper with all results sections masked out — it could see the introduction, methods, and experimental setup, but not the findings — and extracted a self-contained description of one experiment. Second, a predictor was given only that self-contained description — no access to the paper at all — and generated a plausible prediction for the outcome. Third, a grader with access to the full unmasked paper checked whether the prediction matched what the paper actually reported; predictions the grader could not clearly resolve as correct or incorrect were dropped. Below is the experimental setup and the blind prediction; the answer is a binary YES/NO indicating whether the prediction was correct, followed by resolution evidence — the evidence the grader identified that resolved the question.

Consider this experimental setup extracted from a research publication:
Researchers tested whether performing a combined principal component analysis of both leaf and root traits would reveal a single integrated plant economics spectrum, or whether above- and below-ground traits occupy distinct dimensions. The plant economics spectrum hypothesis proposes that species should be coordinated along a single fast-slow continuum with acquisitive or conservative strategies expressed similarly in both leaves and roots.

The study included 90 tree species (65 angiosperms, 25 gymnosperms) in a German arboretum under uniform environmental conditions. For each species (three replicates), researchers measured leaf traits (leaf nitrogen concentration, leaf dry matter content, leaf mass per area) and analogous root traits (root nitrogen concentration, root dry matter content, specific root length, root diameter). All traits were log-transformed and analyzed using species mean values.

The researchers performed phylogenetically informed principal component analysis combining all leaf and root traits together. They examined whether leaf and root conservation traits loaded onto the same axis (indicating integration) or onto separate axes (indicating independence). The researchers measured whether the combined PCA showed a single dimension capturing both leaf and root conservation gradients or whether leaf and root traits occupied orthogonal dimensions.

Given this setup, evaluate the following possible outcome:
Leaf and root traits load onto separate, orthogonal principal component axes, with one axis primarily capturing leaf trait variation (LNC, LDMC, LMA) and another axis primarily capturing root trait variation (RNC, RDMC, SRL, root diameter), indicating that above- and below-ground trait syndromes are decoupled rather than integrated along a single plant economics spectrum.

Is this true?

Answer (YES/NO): NO